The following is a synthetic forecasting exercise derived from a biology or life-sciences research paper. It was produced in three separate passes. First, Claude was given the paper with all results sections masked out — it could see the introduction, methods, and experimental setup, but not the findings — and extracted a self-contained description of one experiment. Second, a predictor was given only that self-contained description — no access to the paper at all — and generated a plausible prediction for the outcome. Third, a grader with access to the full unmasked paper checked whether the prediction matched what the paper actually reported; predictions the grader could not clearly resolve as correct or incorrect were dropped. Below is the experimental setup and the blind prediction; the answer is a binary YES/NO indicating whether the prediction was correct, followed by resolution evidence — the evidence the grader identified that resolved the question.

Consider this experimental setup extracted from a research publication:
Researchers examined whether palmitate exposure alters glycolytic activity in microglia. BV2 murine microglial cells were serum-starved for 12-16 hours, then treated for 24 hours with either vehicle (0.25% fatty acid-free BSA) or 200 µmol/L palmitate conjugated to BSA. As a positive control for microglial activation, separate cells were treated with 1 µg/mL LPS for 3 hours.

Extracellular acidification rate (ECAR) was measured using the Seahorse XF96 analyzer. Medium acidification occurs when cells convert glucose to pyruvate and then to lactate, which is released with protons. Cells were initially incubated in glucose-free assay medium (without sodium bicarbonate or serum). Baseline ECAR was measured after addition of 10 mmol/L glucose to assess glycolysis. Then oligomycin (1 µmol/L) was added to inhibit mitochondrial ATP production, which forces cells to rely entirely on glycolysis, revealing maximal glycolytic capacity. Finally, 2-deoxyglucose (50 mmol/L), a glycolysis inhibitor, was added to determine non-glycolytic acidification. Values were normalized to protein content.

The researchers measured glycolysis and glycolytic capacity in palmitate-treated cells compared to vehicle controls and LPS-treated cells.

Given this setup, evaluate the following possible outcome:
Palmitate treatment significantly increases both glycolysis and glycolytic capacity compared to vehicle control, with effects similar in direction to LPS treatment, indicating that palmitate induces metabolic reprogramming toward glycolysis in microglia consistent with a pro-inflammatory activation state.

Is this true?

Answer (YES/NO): YES